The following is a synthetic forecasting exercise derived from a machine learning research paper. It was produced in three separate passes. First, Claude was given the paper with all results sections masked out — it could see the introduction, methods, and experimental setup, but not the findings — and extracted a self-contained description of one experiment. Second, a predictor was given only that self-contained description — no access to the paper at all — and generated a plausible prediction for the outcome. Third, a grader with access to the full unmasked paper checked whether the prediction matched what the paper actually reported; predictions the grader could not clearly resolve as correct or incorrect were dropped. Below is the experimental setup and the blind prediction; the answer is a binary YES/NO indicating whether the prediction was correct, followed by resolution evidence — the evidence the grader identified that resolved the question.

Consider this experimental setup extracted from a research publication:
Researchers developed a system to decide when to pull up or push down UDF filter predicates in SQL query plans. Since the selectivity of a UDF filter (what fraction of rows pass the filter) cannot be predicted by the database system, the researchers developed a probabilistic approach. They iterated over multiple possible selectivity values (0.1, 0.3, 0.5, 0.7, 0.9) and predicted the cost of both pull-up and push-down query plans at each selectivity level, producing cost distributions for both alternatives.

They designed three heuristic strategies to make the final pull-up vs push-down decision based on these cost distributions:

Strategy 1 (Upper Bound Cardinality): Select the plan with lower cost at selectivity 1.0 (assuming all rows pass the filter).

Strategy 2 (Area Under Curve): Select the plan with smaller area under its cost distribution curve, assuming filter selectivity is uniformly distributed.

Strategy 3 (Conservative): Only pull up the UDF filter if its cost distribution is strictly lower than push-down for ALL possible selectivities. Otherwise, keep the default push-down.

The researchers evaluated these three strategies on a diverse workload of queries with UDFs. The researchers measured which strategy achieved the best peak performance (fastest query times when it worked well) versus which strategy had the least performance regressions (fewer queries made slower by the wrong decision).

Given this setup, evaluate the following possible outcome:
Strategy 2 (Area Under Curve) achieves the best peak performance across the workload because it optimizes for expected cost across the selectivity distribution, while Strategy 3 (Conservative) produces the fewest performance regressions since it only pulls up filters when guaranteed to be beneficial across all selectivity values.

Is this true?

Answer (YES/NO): NO